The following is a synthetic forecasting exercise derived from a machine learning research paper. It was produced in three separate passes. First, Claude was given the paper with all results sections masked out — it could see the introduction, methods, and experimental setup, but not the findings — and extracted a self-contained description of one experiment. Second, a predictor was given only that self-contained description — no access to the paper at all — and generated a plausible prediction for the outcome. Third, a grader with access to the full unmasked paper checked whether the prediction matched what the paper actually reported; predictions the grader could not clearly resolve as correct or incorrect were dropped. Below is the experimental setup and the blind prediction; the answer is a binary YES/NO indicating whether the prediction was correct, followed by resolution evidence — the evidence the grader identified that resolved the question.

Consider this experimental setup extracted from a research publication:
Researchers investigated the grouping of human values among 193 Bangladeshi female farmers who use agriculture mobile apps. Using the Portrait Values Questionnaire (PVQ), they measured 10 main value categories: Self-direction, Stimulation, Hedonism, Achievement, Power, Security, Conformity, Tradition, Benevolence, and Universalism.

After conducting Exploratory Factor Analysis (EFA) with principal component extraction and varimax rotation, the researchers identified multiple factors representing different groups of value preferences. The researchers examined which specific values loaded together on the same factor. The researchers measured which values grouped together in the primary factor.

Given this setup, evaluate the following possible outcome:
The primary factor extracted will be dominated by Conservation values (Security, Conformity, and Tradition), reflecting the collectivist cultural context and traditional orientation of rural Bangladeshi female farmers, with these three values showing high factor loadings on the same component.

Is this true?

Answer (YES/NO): NO